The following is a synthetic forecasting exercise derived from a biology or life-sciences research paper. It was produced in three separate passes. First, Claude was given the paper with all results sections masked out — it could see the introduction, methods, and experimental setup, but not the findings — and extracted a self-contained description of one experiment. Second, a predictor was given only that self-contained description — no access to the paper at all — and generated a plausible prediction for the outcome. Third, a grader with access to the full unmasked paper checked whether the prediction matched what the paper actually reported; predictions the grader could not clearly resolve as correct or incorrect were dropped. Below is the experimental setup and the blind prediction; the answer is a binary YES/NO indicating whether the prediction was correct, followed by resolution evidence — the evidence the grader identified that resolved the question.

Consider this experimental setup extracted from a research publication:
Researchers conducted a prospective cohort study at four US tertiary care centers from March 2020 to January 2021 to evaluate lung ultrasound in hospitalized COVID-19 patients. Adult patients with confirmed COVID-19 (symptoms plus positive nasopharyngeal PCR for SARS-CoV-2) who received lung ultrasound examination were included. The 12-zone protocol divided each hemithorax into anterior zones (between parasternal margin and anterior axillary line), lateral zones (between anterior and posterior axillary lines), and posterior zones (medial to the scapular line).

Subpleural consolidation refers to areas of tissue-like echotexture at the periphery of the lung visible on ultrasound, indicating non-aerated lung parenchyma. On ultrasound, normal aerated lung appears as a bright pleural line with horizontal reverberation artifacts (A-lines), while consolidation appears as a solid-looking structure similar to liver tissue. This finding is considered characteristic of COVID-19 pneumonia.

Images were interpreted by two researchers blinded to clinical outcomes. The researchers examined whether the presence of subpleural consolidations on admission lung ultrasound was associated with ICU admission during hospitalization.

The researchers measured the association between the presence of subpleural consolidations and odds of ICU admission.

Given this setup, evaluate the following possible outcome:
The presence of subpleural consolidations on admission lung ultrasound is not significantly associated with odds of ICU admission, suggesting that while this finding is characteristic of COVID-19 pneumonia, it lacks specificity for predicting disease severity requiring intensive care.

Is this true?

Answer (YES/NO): NO